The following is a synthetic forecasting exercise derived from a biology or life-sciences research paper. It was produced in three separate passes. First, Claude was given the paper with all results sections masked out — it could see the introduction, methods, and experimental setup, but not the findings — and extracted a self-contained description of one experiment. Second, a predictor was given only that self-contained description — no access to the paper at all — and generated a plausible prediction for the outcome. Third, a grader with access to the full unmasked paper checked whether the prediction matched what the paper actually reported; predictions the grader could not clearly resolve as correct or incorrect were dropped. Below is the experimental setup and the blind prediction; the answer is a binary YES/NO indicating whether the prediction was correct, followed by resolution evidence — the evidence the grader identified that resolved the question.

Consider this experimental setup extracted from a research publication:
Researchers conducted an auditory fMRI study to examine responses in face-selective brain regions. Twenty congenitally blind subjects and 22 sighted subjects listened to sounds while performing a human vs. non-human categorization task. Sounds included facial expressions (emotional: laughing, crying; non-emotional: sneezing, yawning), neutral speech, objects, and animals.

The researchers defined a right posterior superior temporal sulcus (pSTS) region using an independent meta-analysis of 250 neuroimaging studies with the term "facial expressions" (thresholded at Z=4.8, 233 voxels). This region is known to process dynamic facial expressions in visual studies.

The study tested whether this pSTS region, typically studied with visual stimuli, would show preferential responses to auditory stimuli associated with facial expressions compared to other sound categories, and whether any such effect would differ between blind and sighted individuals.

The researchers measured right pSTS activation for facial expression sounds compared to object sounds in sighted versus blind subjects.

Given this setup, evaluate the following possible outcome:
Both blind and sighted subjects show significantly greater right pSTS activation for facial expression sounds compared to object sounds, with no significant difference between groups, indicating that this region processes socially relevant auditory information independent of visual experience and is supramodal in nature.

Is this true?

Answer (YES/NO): YES